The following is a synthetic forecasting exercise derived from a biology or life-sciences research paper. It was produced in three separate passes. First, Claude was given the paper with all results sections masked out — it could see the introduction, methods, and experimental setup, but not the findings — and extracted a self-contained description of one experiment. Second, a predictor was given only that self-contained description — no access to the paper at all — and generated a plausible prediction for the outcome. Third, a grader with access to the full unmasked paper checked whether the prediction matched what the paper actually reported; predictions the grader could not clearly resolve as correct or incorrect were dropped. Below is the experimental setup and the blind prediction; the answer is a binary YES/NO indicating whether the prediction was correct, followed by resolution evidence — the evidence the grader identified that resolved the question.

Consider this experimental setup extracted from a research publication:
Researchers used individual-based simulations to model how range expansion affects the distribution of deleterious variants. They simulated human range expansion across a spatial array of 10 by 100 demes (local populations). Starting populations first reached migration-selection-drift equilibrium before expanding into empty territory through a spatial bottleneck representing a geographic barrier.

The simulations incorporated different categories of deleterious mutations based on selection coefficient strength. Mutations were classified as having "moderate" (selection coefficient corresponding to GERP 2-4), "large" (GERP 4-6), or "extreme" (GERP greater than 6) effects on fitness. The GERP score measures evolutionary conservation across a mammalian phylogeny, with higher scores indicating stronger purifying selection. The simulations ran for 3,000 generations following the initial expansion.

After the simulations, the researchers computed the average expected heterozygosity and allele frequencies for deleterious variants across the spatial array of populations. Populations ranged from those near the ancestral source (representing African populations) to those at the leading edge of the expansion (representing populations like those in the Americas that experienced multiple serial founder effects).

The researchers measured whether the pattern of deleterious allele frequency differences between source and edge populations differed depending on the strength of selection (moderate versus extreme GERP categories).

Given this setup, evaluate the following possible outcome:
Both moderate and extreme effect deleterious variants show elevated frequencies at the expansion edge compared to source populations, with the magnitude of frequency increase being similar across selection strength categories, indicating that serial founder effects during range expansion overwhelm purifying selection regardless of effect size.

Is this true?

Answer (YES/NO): NO